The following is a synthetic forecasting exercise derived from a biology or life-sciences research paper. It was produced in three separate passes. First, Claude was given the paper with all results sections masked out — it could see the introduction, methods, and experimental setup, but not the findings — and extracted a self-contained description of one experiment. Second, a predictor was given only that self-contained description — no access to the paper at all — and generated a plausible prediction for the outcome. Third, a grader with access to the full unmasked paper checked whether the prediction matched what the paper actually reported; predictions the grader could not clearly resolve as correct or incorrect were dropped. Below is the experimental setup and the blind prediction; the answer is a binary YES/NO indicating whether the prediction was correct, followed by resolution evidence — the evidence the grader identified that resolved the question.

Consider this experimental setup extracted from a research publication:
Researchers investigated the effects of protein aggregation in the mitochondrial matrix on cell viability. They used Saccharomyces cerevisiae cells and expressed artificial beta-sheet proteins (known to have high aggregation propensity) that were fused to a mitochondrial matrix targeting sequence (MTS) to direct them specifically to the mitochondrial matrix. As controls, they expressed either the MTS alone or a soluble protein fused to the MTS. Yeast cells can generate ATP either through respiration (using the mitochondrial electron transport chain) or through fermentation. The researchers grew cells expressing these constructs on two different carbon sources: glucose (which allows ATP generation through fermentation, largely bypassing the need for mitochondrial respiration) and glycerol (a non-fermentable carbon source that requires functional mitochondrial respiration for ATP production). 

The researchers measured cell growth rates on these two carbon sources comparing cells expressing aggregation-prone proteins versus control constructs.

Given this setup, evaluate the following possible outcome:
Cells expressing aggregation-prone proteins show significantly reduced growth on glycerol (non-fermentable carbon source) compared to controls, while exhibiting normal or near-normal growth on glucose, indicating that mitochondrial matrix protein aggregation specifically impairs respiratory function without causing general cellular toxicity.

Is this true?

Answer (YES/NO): NO